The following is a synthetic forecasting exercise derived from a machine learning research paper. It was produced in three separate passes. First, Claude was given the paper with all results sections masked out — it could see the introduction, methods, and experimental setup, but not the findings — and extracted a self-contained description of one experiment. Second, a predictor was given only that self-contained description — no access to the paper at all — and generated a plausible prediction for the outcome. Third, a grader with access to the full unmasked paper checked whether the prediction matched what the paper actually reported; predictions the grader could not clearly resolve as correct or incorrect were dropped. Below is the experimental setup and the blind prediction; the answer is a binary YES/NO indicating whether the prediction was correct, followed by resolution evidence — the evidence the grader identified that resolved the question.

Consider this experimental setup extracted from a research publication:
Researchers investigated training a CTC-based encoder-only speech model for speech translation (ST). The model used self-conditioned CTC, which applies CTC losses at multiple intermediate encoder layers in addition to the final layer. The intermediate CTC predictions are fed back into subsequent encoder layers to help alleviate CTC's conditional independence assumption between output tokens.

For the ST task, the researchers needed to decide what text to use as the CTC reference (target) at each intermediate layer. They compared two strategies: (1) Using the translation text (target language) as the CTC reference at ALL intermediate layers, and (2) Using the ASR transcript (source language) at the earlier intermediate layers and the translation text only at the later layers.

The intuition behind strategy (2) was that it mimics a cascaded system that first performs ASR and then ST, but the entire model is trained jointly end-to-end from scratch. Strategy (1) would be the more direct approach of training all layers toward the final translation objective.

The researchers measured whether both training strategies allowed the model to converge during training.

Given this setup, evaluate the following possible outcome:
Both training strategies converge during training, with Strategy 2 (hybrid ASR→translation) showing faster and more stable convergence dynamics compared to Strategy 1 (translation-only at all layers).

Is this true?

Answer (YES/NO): NO